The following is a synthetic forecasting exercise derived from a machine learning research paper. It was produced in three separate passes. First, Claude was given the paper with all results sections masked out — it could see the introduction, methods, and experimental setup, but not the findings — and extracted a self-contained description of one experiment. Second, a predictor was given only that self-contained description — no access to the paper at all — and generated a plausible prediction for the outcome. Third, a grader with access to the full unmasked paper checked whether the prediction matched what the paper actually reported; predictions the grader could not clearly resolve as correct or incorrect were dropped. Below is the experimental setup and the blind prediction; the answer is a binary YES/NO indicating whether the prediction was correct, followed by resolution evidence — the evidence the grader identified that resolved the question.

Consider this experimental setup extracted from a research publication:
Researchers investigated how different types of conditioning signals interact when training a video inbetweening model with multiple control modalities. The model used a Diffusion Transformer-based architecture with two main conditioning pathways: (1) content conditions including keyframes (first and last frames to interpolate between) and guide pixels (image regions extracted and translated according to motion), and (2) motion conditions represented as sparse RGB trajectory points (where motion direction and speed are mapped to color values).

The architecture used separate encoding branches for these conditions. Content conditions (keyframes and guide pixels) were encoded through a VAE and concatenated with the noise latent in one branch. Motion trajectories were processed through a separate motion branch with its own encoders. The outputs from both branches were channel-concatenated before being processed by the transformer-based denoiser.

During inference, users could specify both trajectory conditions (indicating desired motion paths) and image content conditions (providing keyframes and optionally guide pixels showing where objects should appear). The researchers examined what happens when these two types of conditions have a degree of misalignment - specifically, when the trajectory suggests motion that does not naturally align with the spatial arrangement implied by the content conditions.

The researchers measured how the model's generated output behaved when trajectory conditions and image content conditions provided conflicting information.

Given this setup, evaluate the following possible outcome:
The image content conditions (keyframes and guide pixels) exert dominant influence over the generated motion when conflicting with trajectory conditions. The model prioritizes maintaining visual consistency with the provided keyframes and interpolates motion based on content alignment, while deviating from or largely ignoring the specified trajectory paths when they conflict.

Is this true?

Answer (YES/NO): YES